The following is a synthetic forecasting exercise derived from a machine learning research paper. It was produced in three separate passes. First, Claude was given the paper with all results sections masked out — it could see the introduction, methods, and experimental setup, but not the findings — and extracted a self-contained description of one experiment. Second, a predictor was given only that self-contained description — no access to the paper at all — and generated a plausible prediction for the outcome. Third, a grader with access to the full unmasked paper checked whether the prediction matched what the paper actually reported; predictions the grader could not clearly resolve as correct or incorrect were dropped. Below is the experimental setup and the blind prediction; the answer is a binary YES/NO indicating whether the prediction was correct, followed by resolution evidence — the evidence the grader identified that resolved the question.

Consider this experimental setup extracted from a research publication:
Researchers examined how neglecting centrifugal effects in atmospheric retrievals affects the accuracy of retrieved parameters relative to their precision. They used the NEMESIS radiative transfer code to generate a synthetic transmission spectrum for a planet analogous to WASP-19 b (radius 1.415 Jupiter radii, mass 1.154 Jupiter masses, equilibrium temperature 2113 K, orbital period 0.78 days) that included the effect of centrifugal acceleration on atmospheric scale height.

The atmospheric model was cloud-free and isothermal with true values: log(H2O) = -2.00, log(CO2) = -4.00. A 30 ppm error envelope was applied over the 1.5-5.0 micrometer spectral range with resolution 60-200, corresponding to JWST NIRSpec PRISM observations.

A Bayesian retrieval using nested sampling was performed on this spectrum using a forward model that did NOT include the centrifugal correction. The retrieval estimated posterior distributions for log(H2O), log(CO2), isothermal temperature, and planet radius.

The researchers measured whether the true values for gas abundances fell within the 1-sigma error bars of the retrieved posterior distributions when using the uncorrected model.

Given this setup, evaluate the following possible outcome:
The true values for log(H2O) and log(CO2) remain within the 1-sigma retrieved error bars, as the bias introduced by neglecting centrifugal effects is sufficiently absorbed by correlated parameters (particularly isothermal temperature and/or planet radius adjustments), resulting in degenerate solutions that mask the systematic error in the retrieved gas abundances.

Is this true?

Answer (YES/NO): NO